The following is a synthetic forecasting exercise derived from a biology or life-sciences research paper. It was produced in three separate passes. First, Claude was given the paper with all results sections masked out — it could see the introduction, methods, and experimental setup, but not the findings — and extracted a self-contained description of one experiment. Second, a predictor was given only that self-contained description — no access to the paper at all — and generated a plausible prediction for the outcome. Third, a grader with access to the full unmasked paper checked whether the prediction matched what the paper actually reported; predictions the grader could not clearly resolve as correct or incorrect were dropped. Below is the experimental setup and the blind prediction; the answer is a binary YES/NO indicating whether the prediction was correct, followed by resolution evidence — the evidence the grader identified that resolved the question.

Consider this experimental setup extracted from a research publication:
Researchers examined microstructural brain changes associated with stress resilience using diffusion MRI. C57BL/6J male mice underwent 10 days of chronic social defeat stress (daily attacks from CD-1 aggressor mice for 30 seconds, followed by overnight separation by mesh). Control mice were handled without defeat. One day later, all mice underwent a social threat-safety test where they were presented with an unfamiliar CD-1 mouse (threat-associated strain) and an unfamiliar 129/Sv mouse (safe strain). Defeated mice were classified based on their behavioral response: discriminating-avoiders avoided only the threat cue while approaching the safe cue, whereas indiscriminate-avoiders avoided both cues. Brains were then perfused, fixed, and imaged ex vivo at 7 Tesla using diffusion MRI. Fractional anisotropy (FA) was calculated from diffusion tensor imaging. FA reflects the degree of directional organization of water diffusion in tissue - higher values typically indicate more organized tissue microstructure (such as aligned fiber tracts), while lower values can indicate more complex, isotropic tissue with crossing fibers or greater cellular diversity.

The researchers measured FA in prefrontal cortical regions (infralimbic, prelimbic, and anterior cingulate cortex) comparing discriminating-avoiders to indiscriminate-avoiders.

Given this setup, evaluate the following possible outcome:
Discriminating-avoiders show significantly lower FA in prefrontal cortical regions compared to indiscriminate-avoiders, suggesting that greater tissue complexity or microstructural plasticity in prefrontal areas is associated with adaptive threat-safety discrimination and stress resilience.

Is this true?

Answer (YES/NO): YES